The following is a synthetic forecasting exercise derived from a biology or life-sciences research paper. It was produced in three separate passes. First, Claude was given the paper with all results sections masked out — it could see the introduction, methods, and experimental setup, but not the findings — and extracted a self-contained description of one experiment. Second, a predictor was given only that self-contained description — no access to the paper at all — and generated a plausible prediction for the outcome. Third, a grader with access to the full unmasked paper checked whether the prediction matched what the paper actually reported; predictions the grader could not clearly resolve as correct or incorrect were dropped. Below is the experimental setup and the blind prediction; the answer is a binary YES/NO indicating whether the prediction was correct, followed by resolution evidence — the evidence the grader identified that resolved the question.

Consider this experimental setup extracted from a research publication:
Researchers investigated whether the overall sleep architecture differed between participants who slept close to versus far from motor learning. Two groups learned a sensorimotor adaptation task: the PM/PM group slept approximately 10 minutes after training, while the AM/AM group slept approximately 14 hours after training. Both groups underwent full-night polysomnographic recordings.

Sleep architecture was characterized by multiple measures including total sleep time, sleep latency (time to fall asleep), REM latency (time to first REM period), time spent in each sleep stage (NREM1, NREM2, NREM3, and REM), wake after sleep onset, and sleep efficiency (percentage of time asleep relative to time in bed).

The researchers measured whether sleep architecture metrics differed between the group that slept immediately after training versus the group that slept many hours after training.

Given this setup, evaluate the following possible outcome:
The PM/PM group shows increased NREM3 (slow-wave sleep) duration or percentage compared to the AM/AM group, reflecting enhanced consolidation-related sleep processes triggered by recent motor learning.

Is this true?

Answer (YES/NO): NO